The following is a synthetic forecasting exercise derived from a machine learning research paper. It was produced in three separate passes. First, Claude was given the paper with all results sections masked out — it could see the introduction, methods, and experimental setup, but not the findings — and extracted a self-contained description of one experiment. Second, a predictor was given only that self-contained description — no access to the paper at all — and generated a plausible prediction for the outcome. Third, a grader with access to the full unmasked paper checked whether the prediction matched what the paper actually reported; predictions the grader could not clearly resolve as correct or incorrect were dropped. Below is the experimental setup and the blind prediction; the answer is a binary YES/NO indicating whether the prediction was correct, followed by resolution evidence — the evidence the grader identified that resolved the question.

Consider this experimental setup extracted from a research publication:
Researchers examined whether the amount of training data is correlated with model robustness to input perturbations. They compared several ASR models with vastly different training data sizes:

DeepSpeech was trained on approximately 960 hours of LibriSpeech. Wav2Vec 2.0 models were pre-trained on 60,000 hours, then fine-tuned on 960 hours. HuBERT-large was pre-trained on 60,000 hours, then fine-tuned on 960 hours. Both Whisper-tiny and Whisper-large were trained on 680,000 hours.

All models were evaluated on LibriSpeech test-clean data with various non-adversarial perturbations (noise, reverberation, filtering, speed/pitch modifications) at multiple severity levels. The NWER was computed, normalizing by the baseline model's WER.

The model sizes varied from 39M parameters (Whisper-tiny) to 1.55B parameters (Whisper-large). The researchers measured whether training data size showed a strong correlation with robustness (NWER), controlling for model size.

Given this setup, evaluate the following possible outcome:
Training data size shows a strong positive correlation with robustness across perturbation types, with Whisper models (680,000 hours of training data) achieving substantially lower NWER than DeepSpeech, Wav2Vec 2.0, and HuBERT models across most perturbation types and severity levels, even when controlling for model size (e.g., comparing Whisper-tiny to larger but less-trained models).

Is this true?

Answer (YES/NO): NO